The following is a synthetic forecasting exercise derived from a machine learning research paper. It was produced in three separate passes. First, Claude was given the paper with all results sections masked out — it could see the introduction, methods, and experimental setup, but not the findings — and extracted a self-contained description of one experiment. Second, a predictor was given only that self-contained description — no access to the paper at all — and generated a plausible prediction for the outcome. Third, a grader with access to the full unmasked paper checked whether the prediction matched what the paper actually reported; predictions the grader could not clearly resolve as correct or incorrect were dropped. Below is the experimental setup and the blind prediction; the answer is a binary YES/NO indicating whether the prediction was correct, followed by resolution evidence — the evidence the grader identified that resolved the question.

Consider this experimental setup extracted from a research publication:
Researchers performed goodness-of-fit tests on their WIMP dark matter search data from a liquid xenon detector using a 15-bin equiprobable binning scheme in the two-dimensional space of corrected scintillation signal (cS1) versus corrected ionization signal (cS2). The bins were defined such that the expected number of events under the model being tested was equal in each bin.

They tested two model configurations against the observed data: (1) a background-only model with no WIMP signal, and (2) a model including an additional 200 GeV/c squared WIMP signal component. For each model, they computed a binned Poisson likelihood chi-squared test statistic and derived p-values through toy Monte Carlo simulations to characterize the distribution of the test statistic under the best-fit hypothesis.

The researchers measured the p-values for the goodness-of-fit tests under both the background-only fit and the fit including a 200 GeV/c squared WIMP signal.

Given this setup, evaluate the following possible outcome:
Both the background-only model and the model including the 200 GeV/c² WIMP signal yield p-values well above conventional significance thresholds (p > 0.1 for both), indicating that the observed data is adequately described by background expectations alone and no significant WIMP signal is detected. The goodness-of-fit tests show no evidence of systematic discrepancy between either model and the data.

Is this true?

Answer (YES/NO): YES